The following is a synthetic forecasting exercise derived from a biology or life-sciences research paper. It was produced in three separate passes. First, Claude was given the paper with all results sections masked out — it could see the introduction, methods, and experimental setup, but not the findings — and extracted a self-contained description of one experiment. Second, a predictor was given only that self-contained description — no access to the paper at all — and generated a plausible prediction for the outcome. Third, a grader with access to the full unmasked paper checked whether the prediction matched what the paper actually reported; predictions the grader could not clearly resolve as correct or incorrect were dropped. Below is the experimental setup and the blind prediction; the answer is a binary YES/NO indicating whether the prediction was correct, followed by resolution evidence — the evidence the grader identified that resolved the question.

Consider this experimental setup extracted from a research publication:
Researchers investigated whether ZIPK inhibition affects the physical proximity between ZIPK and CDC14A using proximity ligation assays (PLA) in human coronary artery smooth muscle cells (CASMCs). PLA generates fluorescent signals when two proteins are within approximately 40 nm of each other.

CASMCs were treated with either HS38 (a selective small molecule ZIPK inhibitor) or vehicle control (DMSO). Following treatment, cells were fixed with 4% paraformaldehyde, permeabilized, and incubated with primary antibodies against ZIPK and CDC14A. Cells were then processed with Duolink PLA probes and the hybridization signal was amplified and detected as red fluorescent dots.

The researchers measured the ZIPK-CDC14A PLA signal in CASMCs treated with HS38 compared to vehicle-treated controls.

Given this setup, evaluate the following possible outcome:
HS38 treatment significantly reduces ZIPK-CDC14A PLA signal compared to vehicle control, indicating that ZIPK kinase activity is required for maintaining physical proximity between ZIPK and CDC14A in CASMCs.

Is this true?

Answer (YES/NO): YES